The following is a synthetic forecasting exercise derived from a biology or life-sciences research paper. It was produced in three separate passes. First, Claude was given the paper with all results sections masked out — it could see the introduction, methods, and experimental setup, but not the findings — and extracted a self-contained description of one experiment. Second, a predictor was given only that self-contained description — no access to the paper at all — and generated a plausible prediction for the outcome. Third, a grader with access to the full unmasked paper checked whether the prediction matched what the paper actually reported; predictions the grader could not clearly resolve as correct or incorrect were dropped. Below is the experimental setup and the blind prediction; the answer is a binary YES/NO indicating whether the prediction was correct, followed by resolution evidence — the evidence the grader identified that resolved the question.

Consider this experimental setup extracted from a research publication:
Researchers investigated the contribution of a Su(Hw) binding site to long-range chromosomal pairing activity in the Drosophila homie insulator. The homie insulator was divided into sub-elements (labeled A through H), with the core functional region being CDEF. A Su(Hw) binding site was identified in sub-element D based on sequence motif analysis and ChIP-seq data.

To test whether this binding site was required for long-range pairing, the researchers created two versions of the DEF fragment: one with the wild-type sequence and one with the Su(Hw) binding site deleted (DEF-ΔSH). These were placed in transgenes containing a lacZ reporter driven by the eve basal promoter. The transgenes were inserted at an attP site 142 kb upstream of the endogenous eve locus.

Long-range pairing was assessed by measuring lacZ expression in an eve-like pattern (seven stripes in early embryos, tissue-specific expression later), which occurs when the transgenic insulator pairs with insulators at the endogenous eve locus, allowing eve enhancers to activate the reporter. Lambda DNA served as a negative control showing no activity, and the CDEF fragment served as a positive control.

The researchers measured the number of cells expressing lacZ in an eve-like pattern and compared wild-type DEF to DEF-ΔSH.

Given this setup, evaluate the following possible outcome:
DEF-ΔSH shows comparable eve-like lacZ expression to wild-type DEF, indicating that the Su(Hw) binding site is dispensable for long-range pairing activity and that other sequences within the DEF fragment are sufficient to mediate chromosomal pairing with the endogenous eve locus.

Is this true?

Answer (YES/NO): NO